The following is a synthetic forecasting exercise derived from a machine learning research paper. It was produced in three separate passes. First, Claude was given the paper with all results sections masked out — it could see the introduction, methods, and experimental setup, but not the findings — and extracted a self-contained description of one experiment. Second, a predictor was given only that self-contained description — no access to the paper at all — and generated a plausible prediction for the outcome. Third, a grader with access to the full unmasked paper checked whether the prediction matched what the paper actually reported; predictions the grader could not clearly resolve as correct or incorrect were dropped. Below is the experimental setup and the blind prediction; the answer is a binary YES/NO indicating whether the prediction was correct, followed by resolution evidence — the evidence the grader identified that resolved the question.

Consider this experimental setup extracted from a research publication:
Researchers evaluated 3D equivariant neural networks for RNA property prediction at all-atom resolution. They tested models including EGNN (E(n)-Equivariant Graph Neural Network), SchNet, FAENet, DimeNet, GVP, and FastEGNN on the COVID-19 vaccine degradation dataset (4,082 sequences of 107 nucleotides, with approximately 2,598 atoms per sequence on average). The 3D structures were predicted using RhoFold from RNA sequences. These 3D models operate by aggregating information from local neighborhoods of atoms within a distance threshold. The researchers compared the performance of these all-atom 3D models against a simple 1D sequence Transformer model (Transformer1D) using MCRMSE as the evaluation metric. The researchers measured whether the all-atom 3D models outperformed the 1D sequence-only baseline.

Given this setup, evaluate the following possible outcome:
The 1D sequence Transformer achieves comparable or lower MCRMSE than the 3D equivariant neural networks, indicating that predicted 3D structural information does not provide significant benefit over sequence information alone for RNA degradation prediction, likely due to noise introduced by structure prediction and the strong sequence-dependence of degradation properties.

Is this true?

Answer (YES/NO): YES